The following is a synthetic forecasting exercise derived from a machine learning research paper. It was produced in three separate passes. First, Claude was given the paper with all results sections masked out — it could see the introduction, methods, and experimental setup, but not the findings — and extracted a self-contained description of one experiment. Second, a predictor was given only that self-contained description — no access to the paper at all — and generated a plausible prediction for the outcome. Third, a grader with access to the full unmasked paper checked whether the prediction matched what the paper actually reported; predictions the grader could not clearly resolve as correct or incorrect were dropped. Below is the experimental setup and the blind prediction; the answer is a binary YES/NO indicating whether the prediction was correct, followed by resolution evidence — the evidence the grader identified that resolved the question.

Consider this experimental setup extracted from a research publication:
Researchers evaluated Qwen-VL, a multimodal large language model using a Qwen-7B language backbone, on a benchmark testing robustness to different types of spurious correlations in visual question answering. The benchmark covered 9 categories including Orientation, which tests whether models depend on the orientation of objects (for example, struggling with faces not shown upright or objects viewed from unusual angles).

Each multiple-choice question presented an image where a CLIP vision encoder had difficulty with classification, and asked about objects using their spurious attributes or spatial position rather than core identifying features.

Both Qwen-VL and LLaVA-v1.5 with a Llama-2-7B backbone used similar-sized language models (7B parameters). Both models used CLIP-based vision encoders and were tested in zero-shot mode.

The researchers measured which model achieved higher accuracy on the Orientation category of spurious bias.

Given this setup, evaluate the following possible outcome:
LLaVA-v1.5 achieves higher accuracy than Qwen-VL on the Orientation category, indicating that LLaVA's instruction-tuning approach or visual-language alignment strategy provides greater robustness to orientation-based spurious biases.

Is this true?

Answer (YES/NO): NO